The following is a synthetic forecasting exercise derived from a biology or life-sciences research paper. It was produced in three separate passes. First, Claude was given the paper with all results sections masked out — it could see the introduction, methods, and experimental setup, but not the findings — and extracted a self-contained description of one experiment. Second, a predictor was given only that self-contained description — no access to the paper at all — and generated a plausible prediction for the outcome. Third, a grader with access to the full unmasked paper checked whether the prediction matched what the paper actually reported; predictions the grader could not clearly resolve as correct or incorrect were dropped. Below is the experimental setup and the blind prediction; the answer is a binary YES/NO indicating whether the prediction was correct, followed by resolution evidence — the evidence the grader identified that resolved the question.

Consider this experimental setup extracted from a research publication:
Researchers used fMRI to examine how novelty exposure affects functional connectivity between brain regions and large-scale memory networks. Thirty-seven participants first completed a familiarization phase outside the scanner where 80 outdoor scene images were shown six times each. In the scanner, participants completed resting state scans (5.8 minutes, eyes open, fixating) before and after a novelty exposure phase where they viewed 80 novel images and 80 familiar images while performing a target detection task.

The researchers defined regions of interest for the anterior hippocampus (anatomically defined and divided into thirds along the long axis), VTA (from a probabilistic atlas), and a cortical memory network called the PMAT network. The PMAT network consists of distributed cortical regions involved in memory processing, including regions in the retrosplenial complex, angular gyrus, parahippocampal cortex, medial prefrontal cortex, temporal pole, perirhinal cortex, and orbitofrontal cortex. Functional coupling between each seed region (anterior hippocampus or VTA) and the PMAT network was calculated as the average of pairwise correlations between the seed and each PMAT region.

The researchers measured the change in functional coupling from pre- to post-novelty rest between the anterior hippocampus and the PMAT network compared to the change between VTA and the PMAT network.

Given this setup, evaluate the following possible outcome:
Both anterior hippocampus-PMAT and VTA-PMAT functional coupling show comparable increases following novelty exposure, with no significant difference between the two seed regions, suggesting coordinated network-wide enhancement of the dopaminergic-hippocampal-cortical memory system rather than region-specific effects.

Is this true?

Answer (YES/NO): NO